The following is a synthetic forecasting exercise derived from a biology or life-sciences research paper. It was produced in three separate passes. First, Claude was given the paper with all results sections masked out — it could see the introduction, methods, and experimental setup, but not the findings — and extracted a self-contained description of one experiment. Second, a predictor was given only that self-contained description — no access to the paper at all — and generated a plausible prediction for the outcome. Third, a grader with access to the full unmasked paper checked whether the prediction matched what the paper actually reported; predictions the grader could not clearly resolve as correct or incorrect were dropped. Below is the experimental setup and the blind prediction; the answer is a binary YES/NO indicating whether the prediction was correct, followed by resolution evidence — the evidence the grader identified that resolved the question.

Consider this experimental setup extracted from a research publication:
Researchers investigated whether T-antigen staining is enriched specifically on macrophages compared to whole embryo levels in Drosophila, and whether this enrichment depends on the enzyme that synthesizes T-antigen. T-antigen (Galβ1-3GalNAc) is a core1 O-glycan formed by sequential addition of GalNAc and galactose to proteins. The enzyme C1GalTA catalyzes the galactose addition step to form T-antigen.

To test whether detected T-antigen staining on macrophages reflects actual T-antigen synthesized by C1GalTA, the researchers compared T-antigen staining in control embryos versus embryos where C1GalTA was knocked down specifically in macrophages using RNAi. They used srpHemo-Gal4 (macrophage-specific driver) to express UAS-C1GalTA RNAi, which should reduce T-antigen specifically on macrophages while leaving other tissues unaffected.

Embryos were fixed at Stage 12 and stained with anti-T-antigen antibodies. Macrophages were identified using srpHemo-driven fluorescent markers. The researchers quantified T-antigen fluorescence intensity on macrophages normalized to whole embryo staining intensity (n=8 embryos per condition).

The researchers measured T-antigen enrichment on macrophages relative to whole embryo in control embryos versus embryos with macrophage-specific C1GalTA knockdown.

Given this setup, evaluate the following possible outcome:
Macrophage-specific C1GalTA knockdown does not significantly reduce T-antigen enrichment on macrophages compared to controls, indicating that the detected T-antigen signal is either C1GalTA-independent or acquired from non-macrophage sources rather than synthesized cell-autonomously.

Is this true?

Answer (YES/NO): NO